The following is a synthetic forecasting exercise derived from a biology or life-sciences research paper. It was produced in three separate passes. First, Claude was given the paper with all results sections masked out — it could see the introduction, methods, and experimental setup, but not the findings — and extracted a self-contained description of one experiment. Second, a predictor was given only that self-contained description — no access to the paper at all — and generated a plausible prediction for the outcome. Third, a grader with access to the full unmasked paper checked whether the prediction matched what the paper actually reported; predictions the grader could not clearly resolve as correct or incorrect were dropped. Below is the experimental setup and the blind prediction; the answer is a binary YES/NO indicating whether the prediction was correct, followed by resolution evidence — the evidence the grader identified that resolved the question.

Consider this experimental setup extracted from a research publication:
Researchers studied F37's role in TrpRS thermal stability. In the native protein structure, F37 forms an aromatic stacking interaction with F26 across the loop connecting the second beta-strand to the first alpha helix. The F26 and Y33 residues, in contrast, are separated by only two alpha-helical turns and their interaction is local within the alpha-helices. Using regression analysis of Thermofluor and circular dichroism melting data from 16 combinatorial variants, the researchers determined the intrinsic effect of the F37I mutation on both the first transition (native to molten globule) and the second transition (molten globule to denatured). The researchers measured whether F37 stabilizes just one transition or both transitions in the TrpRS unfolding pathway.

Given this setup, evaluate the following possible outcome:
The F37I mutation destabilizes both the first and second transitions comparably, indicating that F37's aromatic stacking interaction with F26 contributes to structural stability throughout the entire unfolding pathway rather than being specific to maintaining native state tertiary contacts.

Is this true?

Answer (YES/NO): YES